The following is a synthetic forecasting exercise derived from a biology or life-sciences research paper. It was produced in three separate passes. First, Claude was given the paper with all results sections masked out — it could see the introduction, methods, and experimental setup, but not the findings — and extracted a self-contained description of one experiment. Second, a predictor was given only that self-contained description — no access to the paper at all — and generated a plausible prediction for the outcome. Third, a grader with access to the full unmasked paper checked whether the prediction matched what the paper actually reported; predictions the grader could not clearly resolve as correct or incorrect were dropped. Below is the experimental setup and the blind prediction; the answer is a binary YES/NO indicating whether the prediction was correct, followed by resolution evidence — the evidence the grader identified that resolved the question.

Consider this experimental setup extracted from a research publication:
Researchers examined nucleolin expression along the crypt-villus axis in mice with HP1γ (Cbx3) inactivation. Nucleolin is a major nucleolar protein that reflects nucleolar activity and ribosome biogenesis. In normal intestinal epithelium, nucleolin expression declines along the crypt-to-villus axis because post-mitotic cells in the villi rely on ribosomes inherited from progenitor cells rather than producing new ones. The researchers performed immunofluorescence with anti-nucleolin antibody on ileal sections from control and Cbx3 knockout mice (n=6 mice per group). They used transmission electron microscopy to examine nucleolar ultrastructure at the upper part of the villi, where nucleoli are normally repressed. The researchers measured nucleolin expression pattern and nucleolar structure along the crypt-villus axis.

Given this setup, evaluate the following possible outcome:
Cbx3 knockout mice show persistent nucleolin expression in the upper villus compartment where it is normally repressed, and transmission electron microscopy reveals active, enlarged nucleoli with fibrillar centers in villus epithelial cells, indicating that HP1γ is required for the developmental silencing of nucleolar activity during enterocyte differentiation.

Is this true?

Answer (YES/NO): YES